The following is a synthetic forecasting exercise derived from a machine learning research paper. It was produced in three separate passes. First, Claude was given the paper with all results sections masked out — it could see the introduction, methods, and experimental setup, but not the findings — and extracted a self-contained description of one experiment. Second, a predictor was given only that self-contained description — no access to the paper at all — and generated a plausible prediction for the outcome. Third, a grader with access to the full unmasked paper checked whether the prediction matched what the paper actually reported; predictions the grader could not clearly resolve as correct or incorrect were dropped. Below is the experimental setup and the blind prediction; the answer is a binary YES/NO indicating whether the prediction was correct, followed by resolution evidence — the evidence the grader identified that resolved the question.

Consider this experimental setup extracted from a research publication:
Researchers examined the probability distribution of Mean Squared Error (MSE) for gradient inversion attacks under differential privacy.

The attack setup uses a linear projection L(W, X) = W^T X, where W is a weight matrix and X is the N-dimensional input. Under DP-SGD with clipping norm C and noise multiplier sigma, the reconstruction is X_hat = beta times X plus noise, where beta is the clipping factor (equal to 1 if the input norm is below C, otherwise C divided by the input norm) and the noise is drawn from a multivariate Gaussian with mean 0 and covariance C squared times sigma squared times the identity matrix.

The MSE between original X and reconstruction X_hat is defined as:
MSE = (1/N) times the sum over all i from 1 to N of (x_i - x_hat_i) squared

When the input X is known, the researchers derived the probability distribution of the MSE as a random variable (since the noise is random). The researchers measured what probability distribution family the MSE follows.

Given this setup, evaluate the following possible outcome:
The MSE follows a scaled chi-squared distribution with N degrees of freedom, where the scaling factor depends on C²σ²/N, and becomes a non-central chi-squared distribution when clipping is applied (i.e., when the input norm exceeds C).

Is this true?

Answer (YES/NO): YES